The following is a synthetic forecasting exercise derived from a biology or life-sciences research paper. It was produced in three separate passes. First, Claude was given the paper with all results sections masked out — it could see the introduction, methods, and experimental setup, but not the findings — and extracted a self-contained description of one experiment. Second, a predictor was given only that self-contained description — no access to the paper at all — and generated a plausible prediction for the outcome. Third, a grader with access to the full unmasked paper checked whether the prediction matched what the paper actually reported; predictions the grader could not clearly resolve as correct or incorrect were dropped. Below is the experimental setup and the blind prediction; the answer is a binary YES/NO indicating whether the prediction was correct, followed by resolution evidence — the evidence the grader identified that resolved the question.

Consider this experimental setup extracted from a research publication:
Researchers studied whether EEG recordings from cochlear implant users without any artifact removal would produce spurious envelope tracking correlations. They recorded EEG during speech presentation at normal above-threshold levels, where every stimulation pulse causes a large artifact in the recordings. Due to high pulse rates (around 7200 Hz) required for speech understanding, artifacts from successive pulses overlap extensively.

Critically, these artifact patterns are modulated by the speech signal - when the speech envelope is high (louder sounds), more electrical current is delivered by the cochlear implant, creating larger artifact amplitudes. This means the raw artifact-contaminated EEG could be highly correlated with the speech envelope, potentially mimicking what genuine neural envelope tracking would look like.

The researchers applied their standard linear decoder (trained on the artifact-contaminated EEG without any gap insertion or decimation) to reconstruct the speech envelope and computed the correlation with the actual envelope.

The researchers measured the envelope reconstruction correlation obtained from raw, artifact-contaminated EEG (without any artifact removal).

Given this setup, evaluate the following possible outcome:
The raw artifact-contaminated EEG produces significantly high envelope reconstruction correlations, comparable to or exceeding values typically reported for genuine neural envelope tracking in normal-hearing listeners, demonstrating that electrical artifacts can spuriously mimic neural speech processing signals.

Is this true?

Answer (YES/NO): YES